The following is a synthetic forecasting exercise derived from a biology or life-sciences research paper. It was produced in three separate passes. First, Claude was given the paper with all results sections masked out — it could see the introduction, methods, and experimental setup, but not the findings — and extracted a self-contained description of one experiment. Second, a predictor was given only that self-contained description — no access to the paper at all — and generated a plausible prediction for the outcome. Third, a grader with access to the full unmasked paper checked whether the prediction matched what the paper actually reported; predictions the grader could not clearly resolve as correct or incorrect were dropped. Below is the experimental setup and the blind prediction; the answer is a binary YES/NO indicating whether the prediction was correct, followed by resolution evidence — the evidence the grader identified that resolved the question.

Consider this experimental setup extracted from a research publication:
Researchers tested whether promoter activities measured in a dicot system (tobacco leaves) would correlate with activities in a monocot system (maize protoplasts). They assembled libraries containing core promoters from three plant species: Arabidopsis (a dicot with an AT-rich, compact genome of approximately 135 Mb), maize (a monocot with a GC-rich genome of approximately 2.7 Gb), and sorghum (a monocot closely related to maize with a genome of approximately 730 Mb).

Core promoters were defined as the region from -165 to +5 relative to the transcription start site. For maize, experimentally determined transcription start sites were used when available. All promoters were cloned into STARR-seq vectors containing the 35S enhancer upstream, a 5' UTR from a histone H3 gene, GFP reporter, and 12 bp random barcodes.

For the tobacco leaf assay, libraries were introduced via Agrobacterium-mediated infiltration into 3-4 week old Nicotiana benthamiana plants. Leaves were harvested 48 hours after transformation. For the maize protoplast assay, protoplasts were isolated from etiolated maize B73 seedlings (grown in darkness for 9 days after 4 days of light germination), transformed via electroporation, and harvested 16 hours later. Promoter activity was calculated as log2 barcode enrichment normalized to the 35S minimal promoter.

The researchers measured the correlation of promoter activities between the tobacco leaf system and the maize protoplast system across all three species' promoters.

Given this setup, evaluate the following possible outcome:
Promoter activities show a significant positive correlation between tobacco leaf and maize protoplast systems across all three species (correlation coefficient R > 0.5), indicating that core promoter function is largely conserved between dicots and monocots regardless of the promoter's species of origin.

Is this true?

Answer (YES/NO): NO